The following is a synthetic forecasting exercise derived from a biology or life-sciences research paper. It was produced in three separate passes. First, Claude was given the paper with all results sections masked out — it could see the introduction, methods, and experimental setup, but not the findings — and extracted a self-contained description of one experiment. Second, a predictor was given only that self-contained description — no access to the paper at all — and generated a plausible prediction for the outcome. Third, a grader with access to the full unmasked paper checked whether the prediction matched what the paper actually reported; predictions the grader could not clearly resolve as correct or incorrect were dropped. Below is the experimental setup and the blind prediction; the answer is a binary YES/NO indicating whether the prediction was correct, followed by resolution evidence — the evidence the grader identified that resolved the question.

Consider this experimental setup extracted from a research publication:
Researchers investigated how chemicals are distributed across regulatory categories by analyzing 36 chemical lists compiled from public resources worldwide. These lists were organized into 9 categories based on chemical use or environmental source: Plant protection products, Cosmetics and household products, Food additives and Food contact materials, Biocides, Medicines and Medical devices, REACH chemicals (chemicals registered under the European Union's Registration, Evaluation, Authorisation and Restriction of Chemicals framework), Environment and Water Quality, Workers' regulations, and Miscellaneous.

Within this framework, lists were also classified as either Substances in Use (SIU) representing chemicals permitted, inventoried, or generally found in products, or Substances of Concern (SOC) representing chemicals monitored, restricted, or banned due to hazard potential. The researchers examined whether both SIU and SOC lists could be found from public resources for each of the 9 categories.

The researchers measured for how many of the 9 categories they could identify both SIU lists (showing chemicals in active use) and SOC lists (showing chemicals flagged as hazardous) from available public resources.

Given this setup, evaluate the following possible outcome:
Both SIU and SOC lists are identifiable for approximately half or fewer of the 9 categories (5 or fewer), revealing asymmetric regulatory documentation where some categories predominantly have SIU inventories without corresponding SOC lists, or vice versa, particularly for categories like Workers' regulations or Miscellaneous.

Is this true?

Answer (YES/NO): YES